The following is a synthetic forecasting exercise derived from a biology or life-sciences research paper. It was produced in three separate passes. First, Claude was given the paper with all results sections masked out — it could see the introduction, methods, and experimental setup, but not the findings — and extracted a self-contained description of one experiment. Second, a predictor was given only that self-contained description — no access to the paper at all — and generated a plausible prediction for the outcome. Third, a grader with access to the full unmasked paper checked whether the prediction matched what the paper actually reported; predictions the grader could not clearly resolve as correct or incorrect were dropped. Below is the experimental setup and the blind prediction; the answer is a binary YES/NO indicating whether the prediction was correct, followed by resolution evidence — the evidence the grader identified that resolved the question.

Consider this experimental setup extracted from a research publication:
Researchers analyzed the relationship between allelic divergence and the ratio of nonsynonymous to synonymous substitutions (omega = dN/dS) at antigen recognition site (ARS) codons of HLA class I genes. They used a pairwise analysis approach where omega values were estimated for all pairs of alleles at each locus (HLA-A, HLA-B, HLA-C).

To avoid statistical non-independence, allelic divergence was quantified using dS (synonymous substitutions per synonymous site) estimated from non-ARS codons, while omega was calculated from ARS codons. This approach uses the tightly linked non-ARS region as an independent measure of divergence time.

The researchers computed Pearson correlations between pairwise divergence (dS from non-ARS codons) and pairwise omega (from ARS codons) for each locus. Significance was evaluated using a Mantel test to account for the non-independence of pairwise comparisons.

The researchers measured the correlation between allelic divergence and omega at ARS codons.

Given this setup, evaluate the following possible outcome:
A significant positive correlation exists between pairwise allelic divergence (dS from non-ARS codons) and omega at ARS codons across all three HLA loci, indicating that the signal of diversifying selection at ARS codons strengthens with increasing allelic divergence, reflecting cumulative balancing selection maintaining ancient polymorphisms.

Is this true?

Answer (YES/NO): YES